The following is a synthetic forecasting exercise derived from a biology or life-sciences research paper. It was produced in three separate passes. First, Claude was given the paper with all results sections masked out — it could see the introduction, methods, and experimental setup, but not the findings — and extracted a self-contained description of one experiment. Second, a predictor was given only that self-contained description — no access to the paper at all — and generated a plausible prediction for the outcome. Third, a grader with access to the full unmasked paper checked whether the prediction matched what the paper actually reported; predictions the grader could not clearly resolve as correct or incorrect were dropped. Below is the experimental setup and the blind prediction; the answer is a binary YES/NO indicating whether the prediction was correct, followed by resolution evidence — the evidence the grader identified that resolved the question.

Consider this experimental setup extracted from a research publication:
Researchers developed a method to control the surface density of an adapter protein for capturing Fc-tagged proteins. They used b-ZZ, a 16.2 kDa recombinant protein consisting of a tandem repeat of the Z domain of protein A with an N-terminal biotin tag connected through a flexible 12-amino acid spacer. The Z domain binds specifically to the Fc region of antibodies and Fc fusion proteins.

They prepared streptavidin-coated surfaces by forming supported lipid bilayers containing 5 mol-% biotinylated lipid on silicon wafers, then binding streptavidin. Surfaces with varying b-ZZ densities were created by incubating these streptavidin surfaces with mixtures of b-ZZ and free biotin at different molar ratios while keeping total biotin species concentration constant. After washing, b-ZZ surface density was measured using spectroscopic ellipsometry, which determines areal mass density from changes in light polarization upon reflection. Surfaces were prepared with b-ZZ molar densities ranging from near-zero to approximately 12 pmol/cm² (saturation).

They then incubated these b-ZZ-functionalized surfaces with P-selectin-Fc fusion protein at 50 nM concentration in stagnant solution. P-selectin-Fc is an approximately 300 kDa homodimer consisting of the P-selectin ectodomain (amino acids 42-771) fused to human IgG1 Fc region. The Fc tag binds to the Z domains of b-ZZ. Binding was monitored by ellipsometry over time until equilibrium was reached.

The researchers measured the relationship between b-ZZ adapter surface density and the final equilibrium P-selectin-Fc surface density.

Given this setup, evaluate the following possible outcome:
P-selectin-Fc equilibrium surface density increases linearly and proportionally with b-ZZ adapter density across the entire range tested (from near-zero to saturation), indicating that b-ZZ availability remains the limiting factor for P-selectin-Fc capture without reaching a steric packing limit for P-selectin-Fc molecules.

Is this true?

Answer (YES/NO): NO